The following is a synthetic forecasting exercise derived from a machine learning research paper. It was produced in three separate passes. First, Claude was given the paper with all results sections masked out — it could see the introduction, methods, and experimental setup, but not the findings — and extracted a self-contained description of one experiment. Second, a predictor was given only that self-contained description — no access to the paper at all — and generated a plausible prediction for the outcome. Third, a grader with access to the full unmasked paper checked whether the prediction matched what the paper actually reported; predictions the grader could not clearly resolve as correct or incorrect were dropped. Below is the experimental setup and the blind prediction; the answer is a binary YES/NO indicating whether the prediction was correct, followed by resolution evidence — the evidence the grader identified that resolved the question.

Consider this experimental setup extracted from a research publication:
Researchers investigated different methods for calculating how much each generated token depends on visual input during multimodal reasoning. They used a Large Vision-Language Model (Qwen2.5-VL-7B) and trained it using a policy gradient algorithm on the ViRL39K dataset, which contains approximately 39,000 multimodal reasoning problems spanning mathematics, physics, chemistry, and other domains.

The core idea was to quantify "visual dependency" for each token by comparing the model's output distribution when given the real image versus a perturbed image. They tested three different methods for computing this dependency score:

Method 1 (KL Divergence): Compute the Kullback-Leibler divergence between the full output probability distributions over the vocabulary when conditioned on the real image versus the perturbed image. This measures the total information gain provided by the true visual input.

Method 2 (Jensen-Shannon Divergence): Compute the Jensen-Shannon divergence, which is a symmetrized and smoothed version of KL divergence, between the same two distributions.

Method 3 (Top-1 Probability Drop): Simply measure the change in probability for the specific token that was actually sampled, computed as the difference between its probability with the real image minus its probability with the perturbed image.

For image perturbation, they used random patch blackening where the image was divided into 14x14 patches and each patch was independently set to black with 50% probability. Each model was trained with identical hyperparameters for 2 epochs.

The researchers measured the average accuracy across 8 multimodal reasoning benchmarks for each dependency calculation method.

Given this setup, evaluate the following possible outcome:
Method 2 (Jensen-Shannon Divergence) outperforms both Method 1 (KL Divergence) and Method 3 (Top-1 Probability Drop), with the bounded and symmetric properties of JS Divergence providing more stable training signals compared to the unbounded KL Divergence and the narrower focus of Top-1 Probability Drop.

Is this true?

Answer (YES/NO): NO